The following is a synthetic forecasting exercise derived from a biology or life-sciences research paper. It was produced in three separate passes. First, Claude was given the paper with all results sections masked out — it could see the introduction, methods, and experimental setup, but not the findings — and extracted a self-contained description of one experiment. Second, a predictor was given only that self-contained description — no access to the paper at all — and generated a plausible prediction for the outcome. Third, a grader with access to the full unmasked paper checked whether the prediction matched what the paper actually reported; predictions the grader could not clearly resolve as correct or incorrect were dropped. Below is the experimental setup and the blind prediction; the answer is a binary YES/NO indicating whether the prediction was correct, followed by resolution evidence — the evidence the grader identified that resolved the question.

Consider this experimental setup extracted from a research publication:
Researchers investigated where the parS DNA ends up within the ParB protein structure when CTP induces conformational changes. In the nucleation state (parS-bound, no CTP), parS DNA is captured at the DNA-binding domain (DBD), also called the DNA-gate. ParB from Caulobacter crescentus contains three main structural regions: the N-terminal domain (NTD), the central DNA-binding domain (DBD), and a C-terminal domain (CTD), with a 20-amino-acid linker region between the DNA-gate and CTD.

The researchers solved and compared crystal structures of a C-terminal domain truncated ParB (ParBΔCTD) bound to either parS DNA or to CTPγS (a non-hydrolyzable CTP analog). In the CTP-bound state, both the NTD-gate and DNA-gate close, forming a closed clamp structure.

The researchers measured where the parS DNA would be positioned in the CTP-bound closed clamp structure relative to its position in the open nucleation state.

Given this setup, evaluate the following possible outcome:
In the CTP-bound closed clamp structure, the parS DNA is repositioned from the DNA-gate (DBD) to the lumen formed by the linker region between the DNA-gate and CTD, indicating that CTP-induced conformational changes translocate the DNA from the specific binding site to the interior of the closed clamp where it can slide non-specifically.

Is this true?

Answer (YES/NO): YES